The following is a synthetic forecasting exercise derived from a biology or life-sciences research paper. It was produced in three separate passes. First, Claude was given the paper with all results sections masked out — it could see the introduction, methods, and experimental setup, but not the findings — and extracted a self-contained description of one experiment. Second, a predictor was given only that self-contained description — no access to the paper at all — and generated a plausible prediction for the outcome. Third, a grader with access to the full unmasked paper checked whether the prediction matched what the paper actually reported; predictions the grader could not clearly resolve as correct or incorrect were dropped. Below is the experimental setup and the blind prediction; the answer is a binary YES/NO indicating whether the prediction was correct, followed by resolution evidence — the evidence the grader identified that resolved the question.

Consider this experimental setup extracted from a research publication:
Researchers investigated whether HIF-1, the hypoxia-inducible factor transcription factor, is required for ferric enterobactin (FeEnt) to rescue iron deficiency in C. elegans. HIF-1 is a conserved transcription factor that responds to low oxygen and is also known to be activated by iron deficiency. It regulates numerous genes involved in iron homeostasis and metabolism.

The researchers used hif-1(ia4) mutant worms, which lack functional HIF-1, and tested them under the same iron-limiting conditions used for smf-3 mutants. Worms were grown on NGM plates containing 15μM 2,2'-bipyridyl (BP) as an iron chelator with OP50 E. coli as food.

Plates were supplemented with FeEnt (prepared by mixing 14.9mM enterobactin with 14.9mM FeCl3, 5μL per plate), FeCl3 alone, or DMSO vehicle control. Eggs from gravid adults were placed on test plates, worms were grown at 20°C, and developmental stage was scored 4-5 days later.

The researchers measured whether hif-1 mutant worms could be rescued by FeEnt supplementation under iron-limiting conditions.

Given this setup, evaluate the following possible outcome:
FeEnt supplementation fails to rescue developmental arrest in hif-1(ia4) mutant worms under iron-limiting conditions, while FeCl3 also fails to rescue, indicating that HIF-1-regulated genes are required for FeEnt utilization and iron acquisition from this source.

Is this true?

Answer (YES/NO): NO